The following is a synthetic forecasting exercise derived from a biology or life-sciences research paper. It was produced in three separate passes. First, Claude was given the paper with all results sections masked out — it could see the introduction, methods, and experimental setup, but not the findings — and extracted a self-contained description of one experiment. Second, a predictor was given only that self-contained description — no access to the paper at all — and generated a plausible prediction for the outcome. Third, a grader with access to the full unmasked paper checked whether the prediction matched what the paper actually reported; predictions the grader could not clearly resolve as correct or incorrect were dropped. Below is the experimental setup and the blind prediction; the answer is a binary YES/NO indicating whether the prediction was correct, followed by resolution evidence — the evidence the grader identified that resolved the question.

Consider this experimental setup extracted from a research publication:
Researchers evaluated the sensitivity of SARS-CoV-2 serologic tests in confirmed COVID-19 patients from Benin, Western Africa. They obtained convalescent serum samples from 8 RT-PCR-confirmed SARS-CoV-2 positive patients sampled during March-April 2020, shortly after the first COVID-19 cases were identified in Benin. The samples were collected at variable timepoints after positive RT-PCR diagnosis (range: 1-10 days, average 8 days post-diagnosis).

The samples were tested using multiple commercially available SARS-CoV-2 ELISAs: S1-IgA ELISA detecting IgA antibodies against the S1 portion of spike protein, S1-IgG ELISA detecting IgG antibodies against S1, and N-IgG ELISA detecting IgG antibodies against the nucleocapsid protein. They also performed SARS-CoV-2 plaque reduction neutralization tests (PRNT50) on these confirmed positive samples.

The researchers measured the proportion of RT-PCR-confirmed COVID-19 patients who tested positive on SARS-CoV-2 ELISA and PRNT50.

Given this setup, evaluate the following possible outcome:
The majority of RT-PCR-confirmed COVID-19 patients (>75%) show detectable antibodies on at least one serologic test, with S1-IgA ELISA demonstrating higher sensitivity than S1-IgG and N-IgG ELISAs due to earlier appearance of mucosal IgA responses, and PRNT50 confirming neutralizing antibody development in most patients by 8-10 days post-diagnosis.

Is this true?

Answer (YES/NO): YES